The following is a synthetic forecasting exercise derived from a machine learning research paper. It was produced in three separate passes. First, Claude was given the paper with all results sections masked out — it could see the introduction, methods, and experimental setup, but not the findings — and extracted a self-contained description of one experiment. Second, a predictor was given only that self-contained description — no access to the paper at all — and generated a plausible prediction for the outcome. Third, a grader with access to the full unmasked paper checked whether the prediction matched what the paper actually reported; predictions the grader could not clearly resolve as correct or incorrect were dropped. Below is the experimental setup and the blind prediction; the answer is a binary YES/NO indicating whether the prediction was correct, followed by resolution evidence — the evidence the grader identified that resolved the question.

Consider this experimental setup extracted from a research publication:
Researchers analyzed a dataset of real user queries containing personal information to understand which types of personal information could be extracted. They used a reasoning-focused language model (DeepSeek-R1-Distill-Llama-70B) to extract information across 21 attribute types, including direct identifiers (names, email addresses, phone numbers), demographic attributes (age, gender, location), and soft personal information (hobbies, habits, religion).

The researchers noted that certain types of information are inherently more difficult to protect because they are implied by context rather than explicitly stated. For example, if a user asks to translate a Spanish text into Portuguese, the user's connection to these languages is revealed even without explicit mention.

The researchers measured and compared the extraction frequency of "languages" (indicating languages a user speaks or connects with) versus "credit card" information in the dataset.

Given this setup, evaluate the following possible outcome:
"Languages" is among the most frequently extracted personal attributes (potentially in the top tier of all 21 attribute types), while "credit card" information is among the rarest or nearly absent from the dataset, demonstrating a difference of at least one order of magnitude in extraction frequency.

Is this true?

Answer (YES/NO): YES